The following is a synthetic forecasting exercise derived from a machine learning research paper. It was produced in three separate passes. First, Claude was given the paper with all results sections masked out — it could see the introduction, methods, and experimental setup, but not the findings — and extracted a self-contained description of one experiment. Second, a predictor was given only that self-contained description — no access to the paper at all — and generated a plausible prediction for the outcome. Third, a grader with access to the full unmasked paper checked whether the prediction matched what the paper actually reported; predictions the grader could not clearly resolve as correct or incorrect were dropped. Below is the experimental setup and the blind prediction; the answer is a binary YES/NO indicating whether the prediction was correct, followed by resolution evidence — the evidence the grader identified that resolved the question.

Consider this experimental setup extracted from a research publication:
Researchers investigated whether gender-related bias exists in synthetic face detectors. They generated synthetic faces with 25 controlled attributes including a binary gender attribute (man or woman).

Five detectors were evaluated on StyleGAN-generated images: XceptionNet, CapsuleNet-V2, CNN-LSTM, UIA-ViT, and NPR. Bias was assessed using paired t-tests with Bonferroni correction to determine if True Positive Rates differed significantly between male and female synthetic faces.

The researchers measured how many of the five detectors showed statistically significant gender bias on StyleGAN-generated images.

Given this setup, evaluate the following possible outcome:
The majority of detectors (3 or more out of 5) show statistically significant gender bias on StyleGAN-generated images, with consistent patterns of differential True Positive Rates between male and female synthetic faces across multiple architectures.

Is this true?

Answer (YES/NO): YES